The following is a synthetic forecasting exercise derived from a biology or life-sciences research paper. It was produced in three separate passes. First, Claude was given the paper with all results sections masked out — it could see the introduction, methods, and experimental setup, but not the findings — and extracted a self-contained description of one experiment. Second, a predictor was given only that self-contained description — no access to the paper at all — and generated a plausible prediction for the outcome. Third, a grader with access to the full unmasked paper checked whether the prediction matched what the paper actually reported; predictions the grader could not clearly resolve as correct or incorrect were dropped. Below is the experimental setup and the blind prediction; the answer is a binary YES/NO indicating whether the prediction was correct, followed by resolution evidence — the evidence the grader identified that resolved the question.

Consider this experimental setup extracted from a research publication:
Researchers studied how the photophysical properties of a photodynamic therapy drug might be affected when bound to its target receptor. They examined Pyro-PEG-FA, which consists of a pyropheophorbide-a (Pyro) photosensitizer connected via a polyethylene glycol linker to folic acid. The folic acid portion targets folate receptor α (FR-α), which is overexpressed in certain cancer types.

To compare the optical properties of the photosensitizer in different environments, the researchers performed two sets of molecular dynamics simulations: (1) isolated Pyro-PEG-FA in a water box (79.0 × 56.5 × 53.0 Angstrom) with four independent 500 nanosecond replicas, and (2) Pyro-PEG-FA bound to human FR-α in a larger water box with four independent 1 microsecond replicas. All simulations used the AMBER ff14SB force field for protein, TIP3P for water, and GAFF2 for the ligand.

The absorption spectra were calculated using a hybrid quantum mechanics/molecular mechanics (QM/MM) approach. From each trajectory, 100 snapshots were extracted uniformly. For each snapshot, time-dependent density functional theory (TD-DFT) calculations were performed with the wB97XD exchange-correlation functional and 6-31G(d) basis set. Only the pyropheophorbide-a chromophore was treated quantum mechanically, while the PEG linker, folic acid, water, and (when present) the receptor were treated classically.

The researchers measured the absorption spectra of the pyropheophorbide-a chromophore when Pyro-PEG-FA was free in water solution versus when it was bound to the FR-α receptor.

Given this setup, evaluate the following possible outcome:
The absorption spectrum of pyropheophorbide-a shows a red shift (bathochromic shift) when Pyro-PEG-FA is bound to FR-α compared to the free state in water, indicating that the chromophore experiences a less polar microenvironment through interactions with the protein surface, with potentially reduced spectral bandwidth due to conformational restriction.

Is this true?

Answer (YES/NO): NO